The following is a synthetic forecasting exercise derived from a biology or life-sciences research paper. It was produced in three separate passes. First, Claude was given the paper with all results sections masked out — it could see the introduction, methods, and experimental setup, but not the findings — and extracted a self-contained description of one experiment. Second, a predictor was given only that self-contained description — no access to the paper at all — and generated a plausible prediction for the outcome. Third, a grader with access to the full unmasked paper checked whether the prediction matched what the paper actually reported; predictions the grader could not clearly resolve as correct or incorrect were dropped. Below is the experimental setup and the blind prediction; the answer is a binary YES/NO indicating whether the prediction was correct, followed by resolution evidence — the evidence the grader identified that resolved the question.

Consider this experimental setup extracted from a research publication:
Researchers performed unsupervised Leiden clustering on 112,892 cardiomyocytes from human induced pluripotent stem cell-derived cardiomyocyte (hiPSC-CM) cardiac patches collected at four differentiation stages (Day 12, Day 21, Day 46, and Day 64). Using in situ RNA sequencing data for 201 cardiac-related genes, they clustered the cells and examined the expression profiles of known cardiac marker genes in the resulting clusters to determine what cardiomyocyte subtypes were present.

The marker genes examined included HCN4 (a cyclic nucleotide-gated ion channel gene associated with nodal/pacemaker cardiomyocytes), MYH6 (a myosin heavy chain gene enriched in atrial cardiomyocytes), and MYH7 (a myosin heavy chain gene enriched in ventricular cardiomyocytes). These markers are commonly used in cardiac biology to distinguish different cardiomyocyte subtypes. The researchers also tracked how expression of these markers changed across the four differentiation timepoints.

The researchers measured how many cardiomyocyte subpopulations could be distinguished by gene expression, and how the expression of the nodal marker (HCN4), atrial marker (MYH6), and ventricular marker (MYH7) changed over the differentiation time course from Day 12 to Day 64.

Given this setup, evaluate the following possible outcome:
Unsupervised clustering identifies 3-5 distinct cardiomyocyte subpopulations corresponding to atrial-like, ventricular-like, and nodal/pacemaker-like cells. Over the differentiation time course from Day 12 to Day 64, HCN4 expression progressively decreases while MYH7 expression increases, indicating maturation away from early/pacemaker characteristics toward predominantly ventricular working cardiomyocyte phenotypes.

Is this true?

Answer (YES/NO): YES